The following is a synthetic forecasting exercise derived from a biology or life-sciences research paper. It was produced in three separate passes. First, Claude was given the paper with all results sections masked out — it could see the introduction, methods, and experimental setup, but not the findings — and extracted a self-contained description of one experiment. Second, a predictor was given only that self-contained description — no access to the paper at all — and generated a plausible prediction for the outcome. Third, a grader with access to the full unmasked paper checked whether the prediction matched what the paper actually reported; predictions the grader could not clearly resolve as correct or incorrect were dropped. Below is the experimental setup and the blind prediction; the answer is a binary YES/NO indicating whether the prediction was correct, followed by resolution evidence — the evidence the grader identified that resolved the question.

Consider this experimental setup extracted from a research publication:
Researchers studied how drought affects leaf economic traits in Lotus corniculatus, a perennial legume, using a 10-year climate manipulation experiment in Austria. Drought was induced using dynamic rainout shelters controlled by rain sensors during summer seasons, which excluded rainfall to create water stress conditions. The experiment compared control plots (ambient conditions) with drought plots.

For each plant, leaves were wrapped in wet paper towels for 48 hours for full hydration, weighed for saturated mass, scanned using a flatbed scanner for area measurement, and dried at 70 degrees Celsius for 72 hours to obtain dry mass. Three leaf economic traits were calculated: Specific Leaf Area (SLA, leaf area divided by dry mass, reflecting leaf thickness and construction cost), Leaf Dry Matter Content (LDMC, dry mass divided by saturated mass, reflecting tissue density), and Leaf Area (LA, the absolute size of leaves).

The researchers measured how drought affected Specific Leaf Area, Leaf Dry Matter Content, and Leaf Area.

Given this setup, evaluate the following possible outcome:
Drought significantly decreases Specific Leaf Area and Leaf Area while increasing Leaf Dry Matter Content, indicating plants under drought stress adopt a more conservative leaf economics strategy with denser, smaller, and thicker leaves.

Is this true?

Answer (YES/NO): NO